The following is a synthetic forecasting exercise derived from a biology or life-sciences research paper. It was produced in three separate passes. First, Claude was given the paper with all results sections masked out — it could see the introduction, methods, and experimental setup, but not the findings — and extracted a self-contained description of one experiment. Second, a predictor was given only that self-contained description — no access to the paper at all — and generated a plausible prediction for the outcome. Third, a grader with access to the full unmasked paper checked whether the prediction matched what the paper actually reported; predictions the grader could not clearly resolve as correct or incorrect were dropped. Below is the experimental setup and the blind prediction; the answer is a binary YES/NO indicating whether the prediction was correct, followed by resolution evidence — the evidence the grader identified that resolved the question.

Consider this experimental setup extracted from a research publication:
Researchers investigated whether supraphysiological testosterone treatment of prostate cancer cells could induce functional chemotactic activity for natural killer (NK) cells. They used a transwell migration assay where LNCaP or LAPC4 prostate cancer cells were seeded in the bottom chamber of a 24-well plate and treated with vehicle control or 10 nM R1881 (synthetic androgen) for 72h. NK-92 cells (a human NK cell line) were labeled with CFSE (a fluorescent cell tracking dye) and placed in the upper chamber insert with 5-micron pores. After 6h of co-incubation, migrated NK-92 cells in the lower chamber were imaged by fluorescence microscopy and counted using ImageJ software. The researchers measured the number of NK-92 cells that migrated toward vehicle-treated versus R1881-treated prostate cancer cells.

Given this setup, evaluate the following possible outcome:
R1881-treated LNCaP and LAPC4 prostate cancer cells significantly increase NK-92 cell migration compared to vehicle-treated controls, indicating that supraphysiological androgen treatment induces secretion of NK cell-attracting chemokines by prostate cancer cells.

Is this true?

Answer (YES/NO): NO